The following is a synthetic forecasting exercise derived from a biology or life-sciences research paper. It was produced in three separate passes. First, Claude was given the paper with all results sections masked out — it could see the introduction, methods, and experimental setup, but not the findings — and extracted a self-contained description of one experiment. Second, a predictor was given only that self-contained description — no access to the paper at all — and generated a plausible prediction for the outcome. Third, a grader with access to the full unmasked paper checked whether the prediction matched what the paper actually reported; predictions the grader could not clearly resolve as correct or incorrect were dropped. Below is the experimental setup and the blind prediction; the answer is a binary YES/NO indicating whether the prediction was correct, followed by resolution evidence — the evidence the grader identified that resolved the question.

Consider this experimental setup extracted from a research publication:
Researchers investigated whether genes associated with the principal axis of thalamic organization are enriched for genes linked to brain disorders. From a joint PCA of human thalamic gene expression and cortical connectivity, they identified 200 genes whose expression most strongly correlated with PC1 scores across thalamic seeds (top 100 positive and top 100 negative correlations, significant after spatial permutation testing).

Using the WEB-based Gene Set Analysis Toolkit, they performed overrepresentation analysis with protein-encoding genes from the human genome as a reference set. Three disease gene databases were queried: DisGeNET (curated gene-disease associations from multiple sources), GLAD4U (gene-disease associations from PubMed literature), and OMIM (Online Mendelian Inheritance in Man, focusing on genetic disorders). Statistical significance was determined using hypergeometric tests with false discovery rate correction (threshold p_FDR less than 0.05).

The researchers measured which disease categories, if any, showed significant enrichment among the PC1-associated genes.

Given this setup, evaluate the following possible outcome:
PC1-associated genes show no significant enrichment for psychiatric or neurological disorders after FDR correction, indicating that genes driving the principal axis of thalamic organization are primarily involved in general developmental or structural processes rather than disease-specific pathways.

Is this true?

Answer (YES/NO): NO